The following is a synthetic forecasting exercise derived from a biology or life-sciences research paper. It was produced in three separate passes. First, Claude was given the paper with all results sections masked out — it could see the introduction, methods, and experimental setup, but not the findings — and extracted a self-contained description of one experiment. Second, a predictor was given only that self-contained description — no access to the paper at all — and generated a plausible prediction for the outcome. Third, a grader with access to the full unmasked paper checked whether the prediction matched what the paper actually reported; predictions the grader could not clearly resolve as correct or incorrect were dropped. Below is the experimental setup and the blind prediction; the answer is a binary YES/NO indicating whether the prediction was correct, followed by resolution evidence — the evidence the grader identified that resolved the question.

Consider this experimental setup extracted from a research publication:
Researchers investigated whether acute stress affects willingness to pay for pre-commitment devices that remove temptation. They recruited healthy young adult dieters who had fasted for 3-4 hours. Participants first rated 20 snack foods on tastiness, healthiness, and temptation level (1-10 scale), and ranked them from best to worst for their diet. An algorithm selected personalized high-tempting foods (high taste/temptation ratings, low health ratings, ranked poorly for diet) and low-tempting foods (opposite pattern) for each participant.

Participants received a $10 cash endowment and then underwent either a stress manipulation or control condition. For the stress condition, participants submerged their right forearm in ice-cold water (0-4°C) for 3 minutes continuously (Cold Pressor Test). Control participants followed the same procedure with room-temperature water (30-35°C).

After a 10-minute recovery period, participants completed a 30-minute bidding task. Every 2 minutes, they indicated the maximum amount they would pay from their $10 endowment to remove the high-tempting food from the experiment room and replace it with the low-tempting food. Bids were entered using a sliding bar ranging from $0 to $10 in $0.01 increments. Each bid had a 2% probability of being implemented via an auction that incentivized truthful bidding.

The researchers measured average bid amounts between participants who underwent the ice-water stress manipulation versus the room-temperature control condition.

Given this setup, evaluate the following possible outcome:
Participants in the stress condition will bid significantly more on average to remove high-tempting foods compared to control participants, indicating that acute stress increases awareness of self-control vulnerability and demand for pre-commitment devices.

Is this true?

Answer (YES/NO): YES